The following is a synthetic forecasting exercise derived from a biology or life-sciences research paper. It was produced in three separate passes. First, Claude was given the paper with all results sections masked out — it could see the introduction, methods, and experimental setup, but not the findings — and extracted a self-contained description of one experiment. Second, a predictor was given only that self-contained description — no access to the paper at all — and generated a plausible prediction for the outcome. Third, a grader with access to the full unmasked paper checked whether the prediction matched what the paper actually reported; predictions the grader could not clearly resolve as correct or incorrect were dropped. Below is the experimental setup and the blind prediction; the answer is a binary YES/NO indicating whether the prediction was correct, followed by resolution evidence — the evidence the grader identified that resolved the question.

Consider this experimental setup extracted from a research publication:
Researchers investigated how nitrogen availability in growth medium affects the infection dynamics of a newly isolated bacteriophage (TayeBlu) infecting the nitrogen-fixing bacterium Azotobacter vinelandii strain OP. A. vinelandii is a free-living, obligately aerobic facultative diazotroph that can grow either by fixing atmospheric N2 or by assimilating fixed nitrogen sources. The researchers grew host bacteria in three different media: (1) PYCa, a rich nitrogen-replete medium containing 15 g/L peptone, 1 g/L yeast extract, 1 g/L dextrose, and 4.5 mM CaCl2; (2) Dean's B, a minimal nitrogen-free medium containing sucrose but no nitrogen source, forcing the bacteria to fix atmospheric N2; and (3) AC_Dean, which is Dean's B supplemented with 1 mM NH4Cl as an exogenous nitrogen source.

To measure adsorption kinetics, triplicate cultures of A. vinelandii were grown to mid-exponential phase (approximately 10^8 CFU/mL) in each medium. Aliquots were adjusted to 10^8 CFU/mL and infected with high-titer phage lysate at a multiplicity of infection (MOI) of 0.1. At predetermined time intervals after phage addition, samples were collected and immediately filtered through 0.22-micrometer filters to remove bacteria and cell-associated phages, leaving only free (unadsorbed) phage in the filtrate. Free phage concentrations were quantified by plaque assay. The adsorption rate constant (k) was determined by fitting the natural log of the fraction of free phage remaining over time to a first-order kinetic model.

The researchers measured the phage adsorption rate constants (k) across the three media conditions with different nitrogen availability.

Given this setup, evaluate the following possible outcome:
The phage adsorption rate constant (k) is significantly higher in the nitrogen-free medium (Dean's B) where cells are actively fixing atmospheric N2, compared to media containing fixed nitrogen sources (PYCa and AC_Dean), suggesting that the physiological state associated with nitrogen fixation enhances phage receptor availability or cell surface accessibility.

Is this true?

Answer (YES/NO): NO